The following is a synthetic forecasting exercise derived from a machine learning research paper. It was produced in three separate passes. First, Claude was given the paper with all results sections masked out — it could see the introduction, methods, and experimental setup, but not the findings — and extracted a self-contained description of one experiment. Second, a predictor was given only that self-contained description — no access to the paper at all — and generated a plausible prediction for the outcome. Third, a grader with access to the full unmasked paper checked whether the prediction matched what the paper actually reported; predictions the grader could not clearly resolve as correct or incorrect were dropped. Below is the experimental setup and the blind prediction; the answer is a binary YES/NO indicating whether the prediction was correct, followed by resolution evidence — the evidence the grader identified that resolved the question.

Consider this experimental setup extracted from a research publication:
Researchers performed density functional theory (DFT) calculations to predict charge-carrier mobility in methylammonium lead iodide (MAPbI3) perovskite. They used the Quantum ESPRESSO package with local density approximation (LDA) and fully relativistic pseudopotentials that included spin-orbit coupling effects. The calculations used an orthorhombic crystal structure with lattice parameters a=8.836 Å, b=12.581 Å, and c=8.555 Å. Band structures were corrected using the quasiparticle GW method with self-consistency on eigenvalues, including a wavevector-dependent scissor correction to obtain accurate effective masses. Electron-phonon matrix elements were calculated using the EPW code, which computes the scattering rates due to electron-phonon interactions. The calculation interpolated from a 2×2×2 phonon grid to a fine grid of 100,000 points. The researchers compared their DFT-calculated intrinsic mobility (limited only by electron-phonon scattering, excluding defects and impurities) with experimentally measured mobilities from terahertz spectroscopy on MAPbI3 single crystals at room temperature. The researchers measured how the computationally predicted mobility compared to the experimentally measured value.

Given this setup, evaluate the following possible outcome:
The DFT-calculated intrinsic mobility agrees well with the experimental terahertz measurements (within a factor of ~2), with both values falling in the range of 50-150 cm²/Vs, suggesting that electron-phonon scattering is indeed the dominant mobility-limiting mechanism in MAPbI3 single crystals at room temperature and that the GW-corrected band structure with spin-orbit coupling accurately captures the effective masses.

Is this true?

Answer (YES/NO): YES